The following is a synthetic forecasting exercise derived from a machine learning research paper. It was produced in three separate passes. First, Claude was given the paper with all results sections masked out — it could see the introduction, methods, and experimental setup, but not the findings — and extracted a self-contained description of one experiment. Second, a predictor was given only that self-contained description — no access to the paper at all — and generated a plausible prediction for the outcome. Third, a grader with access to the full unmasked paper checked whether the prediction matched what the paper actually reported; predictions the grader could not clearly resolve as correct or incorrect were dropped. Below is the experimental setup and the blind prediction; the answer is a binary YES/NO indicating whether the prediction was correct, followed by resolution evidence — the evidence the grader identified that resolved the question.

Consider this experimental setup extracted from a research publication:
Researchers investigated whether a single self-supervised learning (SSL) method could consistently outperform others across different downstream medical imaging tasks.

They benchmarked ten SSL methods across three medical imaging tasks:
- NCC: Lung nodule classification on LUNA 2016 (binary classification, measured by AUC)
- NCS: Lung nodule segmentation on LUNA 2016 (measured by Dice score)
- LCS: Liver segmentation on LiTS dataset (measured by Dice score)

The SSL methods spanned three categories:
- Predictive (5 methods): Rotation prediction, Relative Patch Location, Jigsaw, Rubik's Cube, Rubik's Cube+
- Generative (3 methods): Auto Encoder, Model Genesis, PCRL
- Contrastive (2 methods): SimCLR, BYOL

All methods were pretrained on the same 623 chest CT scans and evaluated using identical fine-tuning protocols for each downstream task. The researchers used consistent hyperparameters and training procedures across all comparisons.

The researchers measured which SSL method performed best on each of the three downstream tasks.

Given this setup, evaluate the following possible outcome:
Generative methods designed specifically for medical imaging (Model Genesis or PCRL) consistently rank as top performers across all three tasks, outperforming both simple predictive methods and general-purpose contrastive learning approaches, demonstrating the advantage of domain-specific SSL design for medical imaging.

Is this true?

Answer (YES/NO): NO